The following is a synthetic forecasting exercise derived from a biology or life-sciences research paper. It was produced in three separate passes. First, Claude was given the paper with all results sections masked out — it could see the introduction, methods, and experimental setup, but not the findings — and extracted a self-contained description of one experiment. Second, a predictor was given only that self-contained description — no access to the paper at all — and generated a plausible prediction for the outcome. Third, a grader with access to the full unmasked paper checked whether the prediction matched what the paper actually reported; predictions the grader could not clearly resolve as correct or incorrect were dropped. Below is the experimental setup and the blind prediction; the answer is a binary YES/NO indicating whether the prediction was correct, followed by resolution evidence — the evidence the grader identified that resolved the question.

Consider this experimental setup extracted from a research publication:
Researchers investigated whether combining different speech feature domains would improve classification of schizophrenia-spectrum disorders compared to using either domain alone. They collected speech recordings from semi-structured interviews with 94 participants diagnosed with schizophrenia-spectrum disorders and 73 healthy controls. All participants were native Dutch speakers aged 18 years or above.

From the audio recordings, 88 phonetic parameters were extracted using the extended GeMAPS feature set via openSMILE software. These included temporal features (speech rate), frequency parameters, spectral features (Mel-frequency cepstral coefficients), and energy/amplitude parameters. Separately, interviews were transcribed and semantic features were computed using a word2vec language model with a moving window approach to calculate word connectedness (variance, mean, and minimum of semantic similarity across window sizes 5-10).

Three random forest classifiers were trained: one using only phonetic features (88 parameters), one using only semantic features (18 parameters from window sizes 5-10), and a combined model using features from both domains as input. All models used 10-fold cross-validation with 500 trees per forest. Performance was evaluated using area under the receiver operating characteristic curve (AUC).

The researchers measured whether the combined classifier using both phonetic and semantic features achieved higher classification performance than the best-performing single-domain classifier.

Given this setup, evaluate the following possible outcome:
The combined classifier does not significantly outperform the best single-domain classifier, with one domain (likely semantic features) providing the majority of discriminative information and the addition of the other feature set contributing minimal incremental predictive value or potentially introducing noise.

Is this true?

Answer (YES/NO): NO